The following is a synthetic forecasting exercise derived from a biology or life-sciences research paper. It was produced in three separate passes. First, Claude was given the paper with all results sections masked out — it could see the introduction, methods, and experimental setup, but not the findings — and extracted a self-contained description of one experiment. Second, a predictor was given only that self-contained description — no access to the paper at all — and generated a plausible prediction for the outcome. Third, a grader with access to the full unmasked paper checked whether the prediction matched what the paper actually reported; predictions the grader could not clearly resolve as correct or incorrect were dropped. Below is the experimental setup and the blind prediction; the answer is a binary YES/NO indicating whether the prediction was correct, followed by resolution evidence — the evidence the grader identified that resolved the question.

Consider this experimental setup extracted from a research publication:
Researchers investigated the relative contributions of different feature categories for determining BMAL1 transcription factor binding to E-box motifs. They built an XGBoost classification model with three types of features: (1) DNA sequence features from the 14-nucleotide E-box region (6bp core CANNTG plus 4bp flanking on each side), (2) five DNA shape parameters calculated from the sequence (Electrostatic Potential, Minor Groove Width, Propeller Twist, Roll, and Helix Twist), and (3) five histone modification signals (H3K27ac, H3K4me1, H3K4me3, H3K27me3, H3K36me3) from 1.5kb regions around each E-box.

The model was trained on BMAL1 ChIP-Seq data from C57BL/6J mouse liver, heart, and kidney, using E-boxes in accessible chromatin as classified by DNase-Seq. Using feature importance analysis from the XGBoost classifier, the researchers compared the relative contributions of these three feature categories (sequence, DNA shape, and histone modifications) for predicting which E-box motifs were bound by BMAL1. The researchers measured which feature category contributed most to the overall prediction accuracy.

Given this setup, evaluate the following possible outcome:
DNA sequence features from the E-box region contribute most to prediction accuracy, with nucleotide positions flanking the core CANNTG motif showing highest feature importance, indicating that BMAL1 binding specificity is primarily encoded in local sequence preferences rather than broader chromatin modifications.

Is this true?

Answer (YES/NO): NO